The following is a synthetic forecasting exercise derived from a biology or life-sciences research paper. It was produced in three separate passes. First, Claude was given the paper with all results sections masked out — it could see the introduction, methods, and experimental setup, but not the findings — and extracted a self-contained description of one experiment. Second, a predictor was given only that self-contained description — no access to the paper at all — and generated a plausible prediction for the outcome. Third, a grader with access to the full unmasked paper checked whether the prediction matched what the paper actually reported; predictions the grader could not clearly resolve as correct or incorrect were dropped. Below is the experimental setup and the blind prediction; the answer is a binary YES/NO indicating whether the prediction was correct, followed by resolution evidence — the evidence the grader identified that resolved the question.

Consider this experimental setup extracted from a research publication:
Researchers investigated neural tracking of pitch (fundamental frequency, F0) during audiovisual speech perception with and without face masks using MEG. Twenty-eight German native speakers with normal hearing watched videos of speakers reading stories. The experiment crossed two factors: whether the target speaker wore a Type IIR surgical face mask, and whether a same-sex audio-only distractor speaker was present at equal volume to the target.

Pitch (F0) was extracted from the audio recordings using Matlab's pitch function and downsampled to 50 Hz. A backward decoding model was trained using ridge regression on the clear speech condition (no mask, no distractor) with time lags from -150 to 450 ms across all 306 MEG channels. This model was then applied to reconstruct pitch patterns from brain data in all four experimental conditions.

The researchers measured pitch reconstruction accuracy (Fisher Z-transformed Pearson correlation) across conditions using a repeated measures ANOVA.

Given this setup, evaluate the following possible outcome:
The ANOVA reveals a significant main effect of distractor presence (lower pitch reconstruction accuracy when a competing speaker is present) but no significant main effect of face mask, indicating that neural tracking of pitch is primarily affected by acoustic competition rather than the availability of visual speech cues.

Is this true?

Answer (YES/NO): NO